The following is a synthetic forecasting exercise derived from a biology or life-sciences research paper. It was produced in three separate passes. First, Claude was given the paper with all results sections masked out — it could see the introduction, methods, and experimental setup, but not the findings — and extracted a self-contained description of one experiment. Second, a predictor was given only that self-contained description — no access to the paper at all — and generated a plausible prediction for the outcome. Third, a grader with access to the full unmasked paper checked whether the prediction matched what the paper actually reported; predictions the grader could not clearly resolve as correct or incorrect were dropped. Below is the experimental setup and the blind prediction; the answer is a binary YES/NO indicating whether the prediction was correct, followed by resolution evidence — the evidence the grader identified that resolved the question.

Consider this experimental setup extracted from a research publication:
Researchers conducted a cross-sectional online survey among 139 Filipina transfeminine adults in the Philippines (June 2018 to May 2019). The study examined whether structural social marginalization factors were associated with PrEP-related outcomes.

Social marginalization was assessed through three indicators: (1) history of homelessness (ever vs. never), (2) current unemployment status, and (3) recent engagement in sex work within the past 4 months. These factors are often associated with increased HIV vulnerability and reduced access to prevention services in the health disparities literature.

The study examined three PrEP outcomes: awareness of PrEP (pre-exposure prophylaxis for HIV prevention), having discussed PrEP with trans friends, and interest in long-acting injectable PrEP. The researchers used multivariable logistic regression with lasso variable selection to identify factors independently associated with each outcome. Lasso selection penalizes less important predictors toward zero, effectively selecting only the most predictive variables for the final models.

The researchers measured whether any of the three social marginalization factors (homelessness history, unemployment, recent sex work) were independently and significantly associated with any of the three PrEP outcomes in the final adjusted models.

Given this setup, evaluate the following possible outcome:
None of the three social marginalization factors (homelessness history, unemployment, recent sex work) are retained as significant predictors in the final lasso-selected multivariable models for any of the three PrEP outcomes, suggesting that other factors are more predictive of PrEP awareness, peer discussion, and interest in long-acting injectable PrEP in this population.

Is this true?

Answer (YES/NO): YES